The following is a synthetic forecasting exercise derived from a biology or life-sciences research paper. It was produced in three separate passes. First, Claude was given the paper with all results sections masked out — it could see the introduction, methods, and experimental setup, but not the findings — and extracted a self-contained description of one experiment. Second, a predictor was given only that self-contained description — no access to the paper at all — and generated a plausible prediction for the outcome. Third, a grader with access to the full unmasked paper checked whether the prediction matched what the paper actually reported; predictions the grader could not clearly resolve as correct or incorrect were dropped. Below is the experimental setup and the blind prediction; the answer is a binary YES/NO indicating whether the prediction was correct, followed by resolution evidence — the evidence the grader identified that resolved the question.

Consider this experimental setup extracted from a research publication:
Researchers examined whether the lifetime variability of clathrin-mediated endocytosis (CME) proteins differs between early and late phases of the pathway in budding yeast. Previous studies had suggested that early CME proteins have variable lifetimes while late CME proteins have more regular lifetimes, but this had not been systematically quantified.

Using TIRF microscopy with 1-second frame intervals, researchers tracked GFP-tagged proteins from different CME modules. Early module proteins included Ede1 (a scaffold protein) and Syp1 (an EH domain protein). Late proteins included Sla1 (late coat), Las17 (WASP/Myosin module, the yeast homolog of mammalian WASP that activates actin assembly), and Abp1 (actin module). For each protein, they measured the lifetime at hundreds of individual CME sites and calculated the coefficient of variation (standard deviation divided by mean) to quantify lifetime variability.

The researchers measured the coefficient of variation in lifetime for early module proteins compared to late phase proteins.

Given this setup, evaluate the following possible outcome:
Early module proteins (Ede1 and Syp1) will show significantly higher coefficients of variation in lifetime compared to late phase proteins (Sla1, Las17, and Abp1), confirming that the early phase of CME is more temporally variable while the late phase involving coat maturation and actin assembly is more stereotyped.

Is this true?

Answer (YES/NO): YES